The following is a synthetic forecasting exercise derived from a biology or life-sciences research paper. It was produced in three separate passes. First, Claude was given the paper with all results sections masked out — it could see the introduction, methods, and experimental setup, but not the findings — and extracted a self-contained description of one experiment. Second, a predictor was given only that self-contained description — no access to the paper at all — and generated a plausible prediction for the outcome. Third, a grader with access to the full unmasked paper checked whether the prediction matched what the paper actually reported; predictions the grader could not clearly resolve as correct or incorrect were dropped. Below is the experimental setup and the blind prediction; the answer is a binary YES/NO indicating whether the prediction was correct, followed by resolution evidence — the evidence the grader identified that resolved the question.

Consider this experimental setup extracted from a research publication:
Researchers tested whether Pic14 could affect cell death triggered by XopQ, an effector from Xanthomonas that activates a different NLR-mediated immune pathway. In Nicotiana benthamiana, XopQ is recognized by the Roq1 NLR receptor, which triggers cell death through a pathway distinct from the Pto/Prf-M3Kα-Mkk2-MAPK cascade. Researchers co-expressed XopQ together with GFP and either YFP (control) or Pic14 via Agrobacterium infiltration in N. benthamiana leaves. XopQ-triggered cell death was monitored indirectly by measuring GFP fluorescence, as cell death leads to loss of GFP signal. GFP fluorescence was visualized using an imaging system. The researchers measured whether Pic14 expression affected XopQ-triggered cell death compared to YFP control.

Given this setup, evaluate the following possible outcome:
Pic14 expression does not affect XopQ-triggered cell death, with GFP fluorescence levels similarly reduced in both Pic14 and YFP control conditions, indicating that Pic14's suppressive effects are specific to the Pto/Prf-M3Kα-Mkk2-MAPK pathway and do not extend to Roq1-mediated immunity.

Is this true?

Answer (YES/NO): YES